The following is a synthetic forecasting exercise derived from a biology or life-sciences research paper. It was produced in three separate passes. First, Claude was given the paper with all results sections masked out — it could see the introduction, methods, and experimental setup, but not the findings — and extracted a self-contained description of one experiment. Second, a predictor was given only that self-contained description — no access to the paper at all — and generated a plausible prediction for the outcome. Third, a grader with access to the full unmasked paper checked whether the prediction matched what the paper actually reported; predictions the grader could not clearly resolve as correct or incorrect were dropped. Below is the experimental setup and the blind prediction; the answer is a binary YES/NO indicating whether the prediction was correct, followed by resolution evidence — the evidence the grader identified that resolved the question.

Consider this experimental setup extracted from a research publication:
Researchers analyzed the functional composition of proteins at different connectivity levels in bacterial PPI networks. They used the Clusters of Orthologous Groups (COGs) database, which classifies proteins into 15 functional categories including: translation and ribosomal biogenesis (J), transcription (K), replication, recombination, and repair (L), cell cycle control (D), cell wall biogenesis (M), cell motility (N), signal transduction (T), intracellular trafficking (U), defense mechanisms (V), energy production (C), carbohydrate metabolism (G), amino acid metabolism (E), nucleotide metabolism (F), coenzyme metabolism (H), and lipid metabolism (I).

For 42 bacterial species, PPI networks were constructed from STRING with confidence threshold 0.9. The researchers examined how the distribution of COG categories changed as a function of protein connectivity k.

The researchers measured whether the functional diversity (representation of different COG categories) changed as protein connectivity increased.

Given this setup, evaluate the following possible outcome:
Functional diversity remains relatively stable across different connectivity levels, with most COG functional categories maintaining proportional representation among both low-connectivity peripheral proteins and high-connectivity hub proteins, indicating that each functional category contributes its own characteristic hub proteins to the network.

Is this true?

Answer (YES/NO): NO